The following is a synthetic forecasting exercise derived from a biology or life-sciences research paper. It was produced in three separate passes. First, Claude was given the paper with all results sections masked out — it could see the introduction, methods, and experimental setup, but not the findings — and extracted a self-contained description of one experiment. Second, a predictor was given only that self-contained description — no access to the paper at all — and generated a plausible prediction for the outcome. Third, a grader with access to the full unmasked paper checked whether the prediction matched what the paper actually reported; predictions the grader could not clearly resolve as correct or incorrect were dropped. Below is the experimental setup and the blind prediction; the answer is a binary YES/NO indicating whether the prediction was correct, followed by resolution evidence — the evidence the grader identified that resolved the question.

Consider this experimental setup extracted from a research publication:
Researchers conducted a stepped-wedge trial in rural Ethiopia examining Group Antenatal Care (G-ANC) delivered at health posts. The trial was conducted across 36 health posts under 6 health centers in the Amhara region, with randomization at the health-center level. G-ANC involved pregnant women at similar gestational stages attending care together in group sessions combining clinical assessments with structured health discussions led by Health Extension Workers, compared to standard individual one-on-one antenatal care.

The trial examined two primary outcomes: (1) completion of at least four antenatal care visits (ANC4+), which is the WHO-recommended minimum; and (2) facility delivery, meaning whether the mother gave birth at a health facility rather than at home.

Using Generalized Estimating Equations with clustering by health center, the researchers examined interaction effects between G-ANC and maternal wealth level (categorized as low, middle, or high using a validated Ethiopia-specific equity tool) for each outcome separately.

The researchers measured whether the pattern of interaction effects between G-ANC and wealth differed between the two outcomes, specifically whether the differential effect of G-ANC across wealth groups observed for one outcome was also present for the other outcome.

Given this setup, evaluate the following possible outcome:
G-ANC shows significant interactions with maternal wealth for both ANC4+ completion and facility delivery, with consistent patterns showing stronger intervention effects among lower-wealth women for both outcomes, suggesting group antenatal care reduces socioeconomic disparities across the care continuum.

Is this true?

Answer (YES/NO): NO